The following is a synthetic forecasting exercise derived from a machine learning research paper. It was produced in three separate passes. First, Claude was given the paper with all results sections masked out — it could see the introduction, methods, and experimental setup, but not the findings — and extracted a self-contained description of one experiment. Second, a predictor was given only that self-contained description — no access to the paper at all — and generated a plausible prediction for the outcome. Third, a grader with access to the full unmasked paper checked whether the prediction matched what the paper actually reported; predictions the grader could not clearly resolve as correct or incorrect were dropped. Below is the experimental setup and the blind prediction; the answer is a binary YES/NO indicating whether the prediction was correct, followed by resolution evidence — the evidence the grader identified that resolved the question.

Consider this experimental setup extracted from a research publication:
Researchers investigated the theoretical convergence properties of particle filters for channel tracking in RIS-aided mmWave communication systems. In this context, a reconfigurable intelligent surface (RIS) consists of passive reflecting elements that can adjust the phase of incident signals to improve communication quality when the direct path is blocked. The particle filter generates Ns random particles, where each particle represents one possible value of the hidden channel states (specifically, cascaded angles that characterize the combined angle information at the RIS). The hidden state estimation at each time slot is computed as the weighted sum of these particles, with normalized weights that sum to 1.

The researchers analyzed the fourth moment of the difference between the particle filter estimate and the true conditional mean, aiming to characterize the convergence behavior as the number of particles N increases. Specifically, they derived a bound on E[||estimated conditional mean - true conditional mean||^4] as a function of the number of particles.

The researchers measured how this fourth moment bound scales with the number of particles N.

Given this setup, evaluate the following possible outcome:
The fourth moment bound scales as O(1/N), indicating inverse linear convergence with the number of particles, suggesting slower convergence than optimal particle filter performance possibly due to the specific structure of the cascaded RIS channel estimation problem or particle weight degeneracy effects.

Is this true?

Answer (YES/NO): NO